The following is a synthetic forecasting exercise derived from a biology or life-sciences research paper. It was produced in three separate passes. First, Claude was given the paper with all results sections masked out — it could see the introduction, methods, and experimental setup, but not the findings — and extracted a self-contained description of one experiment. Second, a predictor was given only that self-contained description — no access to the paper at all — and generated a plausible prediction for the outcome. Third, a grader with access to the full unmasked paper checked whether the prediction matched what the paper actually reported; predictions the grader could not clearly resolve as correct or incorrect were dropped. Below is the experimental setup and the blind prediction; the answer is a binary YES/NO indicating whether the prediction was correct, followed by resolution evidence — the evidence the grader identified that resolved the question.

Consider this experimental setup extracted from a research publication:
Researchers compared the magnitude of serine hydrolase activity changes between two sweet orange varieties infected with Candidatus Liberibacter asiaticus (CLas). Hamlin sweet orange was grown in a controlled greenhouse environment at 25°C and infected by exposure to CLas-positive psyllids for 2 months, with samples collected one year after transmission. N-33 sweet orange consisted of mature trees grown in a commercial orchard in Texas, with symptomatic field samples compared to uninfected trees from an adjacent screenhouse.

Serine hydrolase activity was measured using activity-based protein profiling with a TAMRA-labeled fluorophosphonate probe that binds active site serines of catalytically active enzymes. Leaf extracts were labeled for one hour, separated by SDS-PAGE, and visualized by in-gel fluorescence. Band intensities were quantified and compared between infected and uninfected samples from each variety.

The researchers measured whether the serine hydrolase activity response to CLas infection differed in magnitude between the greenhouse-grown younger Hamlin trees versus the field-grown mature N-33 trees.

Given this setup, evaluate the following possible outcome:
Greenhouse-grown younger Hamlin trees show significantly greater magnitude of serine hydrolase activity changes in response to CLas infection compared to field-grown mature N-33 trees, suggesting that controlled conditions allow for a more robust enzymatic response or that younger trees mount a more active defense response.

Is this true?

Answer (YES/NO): NO